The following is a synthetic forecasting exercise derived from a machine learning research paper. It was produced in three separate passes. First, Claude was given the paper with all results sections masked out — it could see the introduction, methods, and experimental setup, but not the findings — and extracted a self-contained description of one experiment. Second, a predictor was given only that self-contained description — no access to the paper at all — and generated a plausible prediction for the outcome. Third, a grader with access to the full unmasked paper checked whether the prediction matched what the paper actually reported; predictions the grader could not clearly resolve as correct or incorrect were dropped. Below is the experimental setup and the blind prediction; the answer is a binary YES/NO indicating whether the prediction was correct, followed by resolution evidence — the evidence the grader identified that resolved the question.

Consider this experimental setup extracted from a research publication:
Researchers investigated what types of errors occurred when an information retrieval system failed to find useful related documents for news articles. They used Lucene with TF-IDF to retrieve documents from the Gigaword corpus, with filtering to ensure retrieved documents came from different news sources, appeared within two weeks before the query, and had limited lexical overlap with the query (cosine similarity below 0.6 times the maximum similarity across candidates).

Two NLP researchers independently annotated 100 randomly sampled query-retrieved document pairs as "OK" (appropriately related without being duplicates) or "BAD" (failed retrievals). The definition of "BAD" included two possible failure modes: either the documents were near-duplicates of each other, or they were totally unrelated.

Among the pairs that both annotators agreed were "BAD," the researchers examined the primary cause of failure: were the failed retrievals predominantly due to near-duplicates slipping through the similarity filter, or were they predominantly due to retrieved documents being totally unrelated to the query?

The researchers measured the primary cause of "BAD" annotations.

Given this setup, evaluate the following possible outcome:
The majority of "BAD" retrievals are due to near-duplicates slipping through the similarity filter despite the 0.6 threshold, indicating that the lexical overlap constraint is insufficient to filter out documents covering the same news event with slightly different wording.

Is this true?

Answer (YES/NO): NO